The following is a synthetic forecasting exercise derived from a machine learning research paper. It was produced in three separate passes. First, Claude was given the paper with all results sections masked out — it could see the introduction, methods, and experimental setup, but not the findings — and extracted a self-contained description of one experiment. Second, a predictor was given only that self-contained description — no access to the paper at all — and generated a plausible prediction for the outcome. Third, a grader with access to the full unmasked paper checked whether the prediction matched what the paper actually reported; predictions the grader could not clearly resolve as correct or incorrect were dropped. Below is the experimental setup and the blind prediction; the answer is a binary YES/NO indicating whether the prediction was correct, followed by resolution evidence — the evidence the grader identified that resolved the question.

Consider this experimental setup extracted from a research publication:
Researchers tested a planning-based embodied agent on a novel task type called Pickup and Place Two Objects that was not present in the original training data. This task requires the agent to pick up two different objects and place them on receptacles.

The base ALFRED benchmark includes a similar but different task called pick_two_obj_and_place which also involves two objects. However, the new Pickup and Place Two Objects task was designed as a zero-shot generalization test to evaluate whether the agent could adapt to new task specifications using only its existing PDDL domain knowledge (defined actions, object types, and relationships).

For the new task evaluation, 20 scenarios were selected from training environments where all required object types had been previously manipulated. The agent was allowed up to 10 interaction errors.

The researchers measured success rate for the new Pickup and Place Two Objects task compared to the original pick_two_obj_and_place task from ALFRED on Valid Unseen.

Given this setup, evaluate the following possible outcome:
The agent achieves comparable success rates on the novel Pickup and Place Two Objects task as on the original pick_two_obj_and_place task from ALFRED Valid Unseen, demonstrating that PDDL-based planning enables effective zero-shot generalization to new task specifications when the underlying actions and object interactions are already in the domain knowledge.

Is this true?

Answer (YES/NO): NO